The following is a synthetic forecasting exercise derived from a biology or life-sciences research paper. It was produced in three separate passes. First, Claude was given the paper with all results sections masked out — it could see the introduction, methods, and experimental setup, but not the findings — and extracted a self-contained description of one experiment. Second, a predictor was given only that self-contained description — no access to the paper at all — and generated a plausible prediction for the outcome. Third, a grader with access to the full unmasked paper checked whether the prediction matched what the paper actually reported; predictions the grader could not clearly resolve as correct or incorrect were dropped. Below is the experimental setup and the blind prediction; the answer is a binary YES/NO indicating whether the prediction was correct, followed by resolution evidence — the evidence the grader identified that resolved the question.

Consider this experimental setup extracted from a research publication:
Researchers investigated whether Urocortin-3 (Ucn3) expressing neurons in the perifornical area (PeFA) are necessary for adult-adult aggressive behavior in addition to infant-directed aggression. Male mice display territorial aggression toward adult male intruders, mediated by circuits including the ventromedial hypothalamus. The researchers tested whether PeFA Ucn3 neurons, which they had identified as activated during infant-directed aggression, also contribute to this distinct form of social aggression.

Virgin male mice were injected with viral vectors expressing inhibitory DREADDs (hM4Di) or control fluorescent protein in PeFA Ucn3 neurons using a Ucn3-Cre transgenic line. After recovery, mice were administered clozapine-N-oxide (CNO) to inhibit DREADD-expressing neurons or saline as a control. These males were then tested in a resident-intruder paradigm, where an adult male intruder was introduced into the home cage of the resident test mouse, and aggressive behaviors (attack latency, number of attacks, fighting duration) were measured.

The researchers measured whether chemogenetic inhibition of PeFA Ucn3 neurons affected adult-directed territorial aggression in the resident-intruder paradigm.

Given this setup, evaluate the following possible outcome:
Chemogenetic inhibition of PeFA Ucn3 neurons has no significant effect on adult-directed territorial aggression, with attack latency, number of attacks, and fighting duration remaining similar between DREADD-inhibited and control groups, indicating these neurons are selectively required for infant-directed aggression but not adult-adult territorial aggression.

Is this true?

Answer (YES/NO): NO